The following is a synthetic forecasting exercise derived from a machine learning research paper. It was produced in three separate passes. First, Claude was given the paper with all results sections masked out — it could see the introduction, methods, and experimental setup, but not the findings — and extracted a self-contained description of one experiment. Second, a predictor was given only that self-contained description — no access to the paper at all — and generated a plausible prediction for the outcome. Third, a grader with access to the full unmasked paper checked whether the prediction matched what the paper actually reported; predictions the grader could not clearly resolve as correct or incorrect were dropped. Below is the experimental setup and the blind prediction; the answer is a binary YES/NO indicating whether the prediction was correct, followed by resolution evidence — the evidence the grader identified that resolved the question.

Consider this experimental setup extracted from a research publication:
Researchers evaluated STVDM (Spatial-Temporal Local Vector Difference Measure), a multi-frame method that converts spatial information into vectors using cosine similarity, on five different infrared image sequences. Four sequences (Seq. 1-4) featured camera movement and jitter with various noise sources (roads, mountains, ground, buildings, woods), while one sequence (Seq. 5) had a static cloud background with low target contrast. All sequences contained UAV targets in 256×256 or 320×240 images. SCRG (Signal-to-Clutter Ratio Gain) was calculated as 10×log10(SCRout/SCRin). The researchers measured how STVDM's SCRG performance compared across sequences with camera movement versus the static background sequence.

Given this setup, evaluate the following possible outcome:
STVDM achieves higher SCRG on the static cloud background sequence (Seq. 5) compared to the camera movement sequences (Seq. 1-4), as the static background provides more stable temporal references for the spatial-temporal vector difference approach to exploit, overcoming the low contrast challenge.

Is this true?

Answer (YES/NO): NO